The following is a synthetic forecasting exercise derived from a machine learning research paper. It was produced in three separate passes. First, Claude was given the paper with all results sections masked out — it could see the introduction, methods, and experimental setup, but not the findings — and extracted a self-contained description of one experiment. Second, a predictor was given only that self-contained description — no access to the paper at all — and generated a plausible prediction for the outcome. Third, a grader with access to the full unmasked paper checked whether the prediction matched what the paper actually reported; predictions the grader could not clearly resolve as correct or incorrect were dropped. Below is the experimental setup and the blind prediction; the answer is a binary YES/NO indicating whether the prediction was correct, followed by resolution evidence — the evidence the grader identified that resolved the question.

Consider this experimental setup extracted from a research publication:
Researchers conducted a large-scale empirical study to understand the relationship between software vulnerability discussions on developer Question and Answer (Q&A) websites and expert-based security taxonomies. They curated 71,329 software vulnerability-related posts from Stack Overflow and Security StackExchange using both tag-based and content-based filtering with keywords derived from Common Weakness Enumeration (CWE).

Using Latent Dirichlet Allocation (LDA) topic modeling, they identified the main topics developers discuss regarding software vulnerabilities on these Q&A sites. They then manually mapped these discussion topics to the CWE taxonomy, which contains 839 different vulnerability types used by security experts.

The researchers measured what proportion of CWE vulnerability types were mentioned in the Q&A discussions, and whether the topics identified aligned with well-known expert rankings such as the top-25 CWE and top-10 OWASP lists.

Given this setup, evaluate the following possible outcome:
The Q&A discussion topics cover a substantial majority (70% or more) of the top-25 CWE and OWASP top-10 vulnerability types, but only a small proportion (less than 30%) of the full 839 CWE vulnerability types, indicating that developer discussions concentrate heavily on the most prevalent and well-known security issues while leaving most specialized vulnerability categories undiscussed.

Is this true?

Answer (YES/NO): NO